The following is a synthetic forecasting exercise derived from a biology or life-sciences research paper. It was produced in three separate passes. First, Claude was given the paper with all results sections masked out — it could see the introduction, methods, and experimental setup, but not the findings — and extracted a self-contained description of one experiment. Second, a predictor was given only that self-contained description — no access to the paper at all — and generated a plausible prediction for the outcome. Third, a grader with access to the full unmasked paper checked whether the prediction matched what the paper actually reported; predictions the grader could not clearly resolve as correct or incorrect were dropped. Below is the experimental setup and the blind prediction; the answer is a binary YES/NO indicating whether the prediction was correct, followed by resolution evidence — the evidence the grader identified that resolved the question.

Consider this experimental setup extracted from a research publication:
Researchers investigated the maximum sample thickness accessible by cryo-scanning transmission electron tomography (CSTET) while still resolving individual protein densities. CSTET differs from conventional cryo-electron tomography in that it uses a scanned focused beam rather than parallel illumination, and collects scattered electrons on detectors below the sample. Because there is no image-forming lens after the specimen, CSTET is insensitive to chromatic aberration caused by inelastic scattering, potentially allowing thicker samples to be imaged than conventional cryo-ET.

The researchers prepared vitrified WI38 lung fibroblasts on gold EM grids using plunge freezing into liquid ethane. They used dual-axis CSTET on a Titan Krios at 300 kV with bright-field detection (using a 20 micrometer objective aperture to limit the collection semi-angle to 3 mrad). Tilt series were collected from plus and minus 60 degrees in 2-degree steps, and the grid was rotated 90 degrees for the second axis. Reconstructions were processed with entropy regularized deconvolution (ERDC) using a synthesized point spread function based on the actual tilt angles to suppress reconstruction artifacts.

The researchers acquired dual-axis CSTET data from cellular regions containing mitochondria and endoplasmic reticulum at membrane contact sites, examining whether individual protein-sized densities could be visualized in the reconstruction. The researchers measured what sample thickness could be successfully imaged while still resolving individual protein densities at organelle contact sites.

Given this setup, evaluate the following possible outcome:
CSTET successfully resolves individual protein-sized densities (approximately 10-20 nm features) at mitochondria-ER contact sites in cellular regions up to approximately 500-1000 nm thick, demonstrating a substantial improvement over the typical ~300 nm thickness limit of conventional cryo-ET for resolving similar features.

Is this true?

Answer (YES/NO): YES